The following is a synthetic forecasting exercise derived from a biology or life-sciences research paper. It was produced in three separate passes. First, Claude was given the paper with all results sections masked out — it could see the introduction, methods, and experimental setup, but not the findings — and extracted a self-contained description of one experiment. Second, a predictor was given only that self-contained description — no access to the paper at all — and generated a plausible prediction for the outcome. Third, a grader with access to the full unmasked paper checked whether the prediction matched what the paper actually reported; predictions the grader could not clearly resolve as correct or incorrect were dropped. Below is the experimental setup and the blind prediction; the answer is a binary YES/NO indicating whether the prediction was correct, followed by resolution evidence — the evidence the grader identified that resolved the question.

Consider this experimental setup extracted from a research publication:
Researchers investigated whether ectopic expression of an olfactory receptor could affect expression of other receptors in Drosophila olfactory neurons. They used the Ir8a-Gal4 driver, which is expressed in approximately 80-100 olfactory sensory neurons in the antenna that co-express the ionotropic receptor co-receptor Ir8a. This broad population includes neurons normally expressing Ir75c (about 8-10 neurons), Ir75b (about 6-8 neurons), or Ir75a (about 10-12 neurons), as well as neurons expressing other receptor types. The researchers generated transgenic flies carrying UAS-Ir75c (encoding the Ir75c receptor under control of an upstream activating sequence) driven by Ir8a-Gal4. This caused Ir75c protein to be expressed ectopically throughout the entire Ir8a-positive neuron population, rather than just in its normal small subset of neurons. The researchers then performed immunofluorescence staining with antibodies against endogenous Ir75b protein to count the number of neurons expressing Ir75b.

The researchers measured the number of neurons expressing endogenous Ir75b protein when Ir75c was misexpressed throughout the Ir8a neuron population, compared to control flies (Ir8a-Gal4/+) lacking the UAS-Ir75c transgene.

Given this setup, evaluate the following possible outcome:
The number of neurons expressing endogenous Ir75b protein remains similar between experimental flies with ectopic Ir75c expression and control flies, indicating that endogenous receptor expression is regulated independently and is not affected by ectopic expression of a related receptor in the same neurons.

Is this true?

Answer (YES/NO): NO